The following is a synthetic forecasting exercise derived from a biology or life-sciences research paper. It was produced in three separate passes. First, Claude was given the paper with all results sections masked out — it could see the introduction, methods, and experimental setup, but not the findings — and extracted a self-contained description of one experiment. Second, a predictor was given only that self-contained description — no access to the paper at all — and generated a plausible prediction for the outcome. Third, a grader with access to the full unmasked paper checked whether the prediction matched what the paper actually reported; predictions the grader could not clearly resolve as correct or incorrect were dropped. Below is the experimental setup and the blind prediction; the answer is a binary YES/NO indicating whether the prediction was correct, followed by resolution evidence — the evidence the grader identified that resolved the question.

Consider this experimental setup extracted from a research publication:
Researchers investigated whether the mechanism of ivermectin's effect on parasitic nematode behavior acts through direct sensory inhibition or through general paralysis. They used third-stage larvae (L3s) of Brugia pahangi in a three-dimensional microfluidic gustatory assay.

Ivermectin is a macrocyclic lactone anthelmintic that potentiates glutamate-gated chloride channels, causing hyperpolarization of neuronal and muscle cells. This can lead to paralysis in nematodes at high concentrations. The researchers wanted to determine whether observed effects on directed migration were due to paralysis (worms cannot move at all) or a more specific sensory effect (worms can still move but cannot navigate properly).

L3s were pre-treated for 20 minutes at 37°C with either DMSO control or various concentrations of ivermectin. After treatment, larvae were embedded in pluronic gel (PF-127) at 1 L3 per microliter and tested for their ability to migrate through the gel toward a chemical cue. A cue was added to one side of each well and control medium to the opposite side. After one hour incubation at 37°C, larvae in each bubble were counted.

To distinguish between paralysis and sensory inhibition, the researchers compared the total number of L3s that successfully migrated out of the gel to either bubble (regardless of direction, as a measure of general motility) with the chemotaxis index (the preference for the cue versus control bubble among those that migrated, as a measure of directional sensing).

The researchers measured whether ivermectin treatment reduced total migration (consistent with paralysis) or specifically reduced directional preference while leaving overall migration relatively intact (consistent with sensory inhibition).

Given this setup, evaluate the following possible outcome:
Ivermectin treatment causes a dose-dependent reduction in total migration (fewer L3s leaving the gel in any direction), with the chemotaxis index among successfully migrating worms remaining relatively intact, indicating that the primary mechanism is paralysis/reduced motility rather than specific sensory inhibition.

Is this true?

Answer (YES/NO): NO